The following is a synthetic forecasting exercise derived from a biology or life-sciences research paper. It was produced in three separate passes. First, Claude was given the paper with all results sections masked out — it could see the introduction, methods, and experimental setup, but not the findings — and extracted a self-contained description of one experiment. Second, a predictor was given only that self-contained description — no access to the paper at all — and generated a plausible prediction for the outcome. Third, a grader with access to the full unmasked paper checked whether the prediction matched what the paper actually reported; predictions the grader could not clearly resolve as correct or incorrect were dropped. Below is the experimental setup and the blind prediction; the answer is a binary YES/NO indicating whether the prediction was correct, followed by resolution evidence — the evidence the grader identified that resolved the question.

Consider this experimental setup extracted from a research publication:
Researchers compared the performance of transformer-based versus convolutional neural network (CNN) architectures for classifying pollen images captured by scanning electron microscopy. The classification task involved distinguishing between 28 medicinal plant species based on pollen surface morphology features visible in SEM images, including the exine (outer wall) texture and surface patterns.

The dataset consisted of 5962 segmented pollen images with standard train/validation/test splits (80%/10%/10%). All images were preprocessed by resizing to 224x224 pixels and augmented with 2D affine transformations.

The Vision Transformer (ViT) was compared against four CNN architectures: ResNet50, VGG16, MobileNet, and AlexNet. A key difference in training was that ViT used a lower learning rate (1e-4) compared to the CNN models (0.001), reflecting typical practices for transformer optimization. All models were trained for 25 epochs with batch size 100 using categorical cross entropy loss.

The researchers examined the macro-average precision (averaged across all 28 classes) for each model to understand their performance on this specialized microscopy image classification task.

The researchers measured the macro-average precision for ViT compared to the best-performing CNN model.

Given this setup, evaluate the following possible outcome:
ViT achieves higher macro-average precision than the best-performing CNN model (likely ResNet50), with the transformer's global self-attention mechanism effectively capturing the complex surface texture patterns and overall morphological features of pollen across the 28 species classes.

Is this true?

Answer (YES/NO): YES